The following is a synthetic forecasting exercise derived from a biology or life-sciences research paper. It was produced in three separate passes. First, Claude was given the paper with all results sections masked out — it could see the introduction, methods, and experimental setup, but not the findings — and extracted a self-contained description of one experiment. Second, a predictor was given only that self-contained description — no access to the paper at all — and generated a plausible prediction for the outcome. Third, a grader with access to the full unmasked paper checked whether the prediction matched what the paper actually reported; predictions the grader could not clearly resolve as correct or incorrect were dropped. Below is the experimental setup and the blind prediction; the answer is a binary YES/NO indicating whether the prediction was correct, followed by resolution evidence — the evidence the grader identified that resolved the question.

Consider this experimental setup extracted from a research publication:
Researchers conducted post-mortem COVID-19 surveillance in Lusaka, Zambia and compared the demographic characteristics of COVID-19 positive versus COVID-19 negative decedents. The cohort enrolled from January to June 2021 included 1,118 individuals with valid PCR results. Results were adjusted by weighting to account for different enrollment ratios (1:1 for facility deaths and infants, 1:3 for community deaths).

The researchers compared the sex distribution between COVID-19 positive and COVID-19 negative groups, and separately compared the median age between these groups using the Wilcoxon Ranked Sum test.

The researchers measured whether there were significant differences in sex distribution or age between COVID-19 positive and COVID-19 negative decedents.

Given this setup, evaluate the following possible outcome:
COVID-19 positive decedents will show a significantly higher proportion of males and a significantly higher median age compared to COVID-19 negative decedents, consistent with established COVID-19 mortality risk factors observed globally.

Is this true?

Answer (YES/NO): NO